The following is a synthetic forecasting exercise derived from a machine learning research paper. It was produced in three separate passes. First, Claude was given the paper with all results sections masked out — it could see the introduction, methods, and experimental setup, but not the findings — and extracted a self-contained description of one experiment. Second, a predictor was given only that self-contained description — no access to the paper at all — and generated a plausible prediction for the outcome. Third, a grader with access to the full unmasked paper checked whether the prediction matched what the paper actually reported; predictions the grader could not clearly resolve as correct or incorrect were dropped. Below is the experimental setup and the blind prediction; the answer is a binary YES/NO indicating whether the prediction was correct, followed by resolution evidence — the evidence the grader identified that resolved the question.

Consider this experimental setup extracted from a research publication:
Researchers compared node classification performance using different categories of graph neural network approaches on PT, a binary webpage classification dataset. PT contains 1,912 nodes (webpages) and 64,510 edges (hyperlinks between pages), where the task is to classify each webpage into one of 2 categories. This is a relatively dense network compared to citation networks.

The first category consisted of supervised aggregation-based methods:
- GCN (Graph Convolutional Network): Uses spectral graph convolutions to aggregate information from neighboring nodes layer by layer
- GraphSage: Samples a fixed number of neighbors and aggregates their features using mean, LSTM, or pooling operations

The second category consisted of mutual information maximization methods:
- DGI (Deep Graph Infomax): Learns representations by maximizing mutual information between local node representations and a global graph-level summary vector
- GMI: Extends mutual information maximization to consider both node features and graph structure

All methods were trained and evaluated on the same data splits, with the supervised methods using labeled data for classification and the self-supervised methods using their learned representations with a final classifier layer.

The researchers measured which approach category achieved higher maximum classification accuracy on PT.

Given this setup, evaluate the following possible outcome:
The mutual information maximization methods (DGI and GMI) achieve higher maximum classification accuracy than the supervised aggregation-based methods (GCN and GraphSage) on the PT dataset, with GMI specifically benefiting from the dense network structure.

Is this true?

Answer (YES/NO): YES